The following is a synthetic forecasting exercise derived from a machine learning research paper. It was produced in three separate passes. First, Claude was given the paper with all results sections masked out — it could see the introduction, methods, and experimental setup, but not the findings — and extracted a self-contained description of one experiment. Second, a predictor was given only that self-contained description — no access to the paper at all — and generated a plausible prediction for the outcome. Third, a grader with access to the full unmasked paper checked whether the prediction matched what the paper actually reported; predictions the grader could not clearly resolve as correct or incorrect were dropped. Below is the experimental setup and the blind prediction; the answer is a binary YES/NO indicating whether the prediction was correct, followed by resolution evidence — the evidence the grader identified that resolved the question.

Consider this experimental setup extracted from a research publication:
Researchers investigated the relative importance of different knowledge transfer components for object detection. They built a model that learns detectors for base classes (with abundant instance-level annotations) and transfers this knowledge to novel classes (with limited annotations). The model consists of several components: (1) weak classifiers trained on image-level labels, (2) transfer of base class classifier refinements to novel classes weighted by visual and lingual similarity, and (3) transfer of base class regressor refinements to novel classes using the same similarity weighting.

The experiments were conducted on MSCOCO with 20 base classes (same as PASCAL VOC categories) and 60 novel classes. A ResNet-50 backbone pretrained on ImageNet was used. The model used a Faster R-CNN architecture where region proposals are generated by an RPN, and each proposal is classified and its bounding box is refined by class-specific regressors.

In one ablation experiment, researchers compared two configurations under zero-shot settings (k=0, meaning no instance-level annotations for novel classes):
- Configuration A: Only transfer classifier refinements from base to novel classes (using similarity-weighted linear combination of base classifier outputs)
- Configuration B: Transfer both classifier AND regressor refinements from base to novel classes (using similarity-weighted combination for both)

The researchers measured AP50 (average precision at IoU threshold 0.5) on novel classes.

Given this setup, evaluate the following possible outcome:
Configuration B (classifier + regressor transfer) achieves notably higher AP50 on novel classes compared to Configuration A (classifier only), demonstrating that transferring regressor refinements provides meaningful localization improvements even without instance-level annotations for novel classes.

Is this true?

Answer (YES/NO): YES